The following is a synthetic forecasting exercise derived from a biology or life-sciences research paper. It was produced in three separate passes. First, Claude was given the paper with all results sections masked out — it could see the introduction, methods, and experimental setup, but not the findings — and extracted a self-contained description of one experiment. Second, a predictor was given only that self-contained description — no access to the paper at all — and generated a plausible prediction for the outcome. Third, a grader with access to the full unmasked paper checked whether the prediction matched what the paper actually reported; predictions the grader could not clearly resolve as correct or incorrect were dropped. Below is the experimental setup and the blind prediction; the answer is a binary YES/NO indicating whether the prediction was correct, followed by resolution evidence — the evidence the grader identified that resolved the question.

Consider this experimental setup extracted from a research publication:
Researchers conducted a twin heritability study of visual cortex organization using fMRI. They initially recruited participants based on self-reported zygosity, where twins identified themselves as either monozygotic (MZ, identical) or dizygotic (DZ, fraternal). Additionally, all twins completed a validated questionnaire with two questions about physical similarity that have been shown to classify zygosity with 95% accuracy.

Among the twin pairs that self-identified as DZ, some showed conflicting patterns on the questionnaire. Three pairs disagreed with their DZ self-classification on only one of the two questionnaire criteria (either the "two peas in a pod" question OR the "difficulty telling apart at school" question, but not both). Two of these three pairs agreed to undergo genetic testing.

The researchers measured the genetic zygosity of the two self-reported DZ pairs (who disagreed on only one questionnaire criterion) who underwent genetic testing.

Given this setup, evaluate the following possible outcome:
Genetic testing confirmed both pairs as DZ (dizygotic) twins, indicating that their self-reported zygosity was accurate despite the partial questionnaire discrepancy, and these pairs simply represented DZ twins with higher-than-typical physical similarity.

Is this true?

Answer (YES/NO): YES